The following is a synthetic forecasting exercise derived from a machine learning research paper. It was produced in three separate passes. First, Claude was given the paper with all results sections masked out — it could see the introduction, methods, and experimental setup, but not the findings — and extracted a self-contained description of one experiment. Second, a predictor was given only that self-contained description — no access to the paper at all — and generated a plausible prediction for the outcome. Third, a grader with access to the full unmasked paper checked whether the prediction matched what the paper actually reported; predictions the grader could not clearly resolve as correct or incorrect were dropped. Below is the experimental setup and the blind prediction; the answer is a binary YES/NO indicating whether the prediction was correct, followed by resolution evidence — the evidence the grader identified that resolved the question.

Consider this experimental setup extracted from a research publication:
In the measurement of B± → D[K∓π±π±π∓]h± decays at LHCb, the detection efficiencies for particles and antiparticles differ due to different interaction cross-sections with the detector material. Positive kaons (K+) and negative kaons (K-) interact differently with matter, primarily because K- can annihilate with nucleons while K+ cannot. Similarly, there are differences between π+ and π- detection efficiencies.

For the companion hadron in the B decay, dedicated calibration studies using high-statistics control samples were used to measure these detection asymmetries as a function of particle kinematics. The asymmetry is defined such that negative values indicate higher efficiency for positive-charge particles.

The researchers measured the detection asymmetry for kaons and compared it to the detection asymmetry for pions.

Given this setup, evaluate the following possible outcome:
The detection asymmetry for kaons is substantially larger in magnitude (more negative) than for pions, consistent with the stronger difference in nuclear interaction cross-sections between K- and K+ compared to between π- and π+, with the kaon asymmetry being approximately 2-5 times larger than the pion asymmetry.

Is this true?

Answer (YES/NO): YES